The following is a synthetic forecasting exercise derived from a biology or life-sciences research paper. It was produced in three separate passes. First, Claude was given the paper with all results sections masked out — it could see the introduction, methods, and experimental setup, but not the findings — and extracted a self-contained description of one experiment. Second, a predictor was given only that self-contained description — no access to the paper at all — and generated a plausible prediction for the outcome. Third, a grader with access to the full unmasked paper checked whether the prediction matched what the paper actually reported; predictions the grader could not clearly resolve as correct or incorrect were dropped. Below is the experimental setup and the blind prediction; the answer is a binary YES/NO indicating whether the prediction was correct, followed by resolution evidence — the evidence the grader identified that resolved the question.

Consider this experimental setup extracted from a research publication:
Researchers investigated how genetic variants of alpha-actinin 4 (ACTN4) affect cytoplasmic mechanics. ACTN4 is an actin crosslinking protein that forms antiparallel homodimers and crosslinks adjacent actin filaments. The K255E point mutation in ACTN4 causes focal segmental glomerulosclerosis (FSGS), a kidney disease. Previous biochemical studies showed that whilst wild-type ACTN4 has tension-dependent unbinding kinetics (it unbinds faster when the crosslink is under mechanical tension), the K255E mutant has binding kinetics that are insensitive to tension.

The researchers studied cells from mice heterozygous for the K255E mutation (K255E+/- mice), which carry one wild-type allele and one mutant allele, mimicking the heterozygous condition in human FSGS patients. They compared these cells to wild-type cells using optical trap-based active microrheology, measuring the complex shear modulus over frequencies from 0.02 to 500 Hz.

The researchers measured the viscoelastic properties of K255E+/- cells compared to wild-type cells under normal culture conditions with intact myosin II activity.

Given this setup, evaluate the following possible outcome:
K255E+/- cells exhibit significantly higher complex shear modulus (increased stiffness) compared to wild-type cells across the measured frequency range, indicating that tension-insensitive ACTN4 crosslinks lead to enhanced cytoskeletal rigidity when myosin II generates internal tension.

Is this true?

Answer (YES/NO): NO